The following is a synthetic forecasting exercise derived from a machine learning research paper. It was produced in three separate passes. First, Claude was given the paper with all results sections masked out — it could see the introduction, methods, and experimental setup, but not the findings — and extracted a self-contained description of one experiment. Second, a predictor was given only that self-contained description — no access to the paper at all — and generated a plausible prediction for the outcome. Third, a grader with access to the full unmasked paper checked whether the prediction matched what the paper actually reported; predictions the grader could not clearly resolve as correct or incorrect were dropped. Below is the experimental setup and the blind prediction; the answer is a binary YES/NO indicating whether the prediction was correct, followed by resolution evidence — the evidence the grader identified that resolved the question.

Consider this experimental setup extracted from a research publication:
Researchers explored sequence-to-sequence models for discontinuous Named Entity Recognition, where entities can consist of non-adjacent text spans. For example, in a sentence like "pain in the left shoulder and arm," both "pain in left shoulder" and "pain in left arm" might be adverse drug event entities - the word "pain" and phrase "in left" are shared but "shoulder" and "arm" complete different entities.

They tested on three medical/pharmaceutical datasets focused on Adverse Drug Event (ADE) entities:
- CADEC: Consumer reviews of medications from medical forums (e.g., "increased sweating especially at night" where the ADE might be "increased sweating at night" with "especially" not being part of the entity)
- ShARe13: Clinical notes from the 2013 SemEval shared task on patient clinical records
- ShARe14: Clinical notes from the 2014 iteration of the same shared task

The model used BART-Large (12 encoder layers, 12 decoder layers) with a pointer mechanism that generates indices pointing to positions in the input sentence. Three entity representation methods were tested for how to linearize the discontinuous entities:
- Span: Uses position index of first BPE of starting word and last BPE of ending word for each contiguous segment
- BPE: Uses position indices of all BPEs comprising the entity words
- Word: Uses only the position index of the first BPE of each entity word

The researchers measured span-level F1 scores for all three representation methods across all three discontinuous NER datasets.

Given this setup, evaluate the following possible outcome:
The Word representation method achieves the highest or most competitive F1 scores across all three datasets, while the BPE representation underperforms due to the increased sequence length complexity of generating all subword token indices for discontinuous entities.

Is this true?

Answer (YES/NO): YES